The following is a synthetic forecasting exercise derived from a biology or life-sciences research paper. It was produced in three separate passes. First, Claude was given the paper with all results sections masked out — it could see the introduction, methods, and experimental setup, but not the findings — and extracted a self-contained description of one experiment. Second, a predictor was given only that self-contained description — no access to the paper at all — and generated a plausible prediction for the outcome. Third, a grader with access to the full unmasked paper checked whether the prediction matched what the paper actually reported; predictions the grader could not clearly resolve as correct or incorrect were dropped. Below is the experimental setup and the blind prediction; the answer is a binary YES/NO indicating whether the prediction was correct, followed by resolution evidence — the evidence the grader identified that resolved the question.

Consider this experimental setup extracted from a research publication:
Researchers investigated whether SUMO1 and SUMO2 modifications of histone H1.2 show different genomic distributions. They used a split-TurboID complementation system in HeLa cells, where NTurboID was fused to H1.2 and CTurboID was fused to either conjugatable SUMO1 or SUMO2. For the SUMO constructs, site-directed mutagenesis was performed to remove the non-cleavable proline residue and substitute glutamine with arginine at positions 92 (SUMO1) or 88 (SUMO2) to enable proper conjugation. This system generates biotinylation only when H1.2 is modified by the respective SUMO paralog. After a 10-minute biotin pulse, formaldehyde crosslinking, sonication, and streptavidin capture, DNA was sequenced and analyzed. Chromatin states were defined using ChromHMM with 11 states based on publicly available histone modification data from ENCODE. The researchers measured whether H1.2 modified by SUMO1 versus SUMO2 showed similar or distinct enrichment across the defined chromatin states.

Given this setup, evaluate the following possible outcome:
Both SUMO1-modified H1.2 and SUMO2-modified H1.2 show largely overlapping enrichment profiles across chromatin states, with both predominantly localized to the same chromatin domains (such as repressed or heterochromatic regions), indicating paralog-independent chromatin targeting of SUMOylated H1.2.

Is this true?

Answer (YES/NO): YES